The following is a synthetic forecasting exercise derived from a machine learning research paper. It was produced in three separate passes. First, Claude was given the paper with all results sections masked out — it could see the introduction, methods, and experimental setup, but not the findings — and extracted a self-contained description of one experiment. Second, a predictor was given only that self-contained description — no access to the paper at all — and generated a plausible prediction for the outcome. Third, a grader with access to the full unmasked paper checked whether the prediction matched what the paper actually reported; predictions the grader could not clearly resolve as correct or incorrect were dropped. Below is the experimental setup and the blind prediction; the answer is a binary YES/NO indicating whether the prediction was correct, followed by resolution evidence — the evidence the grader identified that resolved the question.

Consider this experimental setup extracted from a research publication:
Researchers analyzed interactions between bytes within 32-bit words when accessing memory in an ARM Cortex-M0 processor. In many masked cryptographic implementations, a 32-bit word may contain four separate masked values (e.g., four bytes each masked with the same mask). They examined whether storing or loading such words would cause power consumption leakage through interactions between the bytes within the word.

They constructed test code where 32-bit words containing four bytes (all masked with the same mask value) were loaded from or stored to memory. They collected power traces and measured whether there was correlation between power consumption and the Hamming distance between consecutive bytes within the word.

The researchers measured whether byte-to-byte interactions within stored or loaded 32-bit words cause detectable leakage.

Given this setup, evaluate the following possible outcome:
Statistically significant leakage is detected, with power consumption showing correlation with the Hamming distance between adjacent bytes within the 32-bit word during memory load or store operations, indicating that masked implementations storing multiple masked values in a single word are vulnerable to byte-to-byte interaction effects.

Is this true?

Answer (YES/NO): YES